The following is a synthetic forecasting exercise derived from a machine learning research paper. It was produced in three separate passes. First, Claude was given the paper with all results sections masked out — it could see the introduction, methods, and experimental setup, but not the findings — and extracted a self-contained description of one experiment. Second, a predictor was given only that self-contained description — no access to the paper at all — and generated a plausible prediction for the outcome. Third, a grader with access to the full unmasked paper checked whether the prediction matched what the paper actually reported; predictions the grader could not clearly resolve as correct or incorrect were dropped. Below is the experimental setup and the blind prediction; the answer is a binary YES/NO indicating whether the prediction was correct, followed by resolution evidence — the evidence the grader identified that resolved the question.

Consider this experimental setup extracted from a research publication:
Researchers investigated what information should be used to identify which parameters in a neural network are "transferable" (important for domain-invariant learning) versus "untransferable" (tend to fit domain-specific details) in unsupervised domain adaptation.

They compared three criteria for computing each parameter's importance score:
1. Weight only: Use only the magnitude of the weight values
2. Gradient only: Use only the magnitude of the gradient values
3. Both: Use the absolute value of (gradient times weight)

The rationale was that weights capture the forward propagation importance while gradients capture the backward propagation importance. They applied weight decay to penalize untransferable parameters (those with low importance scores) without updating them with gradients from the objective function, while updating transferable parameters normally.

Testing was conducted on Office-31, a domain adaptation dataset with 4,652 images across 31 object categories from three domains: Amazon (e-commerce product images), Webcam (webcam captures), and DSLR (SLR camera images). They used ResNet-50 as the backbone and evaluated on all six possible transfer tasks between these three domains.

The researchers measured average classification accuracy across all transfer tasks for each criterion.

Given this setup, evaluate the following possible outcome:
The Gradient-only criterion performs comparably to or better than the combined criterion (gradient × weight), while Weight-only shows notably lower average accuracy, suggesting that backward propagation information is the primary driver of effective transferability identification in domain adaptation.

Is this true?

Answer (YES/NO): NO